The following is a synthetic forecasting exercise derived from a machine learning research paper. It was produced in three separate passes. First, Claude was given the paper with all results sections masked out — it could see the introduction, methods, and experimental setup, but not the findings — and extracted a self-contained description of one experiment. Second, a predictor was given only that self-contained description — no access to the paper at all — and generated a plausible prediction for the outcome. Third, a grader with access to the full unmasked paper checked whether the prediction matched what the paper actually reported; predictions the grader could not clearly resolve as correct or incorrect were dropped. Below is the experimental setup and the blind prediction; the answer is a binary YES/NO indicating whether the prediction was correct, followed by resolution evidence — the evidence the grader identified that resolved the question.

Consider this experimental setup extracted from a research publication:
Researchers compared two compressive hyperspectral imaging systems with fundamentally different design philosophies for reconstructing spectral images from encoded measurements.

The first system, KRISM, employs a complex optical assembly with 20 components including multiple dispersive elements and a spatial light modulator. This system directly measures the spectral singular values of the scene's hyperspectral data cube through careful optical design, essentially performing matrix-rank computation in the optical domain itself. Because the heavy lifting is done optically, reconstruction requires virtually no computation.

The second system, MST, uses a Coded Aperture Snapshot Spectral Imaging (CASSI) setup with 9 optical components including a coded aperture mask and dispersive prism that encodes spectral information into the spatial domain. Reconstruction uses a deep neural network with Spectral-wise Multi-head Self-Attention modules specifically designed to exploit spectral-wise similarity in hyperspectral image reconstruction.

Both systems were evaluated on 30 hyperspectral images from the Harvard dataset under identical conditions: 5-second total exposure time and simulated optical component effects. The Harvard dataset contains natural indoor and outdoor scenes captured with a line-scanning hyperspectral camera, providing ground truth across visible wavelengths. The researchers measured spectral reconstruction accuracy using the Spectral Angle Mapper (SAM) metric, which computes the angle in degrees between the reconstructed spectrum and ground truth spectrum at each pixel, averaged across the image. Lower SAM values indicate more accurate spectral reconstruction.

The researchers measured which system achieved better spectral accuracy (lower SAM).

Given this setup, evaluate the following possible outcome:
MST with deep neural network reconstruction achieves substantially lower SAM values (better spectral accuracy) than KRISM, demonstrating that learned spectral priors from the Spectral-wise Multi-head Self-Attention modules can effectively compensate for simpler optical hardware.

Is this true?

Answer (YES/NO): NO